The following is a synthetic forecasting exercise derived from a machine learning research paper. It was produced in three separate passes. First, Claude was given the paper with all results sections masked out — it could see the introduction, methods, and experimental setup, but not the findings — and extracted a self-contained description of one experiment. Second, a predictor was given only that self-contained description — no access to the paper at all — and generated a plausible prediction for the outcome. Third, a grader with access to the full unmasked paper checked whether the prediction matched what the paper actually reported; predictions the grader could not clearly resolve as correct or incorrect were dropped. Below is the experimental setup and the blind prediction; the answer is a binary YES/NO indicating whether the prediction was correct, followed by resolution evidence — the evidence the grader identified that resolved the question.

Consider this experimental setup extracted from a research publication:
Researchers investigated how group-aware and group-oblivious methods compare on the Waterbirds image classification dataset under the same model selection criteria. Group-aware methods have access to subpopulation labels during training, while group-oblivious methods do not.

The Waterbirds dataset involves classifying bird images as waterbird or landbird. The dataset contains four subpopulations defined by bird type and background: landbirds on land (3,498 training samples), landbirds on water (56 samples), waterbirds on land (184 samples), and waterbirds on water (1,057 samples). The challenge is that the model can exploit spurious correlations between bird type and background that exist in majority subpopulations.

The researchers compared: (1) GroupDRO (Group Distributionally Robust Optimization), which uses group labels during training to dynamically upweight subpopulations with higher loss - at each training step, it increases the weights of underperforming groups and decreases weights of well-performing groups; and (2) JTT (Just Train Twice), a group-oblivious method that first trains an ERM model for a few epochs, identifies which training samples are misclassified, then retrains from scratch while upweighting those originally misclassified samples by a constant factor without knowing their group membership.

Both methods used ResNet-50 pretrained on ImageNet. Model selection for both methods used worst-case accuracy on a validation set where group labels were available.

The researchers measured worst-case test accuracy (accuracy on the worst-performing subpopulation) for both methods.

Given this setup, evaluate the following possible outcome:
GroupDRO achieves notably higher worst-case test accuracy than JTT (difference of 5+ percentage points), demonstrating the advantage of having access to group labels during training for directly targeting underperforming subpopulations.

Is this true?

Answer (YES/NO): NO